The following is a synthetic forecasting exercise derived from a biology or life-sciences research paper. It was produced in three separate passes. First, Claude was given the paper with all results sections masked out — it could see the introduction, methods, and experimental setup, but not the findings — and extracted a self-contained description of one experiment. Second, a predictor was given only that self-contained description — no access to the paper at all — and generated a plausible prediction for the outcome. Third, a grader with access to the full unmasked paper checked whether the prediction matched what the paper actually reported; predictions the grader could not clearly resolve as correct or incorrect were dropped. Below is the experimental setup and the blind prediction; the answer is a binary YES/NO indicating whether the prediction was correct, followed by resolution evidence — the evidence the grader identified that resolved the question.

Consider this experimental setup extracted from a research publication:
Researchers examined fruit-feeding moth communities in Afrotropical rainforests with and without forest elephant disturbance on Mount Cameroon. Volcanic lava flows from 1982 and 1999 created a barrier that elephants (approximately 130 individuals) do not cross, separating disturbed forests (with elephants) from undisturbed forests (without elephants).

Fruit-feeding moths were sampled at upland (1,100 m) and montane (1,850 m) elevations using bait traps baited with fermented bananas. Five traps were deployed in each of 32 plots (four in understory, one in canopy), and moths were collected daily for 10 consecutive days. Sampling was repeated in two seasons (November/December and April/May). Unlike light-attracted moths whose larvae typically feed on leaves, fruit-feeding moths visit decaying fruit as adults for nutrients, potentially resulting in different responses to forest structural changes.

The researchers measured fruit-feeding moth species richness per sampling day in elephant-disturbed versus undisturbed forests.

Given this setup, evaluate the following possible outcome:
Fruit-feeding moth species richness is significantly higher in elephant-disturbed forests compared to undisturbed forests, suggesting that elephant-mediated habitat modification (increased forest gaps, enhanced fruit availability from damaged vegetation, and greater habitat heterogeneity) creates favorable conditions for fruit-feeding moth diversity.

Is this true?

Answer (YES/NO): NO